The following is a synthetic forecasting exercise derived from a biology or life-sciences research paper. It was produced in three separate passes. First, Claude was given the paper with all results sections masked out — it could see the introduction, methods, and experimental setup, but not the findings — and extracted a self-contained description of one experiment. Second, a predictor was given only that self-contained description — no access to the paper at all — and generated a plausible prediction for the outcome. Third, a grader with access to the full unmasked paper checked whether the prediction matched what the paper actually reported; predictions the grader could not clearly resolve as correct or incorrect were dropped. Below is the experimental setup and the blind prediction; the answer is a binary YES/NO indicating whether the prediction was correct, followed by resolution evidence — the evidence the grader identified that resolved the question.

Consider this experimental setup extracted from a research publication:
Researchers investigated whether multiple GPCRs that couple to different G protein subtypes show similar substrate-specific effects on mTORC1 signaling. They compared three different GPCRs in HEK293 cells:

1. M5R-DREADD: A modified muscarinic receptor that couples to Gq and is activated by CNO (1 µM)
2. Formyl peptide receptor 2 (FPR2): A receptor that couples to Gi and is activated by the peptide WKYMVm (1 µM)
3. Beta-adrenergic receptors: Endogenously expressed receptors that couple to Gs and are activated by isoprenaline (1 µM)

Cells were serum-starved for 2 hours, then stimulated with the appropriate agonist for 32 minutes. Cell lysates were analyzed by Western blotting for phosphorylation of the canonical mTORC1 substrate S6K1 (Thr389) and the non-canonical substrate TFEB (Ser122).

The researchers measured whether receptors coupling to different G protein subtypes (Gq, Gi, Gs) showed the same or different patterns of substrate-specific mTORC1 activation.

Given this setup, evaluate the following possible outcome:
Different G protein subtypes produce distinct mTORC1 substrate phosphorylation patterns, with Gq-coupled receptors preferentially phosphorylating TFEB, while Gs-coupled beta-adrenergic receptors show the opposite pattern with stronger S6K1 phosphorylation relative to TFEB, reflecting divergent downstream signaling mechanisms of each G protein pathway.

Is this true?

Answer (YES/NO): NO